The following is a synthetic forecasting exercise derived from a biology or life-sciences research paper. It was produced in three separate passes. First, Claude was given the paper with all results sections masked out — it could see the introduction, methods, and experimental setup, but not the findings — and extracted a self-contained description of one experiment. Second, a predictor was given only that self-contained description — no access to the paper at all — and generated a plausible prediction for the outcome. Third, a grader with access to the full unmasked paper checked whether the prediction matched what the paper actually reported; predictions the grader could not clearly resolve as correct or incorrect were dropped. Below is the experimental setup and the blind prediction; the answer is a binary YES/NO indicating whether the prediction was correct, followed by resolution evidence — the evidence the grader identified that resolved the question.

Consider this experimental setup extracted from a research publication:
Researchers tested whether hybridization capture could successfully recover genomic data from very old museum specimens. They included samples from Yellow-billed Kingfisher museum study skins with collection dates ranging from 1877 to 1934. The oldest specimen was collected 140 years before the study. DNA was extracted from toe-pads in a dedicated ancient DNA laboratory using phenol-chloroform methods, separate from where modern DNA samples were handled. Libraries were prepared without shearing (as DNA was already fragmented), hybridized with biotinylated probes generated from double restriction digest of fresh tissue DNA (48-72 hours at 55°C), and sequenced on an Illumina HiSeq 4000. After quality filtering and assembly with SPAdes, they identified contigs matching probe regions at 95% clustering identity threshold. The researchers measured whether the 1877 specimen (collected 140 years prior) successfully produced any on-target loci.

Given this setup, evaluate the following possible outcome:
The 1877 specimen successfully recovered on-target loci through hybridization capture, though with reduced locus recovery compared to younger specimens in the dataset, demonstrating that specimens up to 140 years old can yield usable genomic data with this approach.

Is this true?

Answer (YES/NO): YES